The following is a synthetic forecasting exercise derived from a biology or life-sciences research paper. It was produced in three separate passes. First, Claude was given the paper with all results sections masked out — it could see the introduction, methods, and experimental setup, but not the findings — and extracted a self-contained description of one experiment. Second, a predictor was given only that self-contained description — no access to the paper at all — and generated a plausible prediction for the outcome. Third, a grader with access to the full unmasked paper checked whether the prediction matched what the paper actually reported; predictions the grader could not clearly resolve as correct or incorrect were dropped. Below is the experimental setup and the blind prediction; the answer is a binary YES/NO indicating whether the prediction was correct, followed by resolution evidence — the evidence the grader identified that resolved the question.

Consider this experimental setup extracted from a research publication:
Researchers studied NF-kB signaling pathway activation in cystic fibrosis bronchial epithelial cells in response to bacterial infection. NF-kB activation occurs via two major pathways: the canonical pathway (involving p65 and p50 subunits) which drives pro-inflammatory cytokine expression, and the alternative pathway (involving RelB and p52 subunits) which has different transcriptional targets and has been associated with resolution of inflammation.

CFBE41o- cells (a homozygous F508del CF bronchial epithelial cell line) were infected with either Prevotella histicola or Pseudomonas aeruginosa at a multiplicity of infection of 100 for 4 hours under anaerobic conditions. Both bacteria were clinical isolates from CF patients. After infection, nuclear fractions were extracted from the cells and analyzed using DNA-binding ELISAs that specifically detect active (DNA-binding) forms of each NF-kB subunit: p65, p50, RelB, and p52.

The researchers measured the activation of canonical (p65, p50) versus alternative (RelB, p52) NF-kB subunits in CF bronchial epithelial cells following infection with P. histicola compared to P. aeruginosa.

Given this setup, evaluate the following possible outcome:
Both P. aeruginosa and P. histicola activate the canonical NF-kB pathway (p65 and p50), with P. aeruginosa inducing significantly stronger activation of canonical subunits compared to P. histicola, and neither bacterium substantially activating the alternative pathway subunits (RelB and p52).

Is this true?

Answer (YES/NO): NO